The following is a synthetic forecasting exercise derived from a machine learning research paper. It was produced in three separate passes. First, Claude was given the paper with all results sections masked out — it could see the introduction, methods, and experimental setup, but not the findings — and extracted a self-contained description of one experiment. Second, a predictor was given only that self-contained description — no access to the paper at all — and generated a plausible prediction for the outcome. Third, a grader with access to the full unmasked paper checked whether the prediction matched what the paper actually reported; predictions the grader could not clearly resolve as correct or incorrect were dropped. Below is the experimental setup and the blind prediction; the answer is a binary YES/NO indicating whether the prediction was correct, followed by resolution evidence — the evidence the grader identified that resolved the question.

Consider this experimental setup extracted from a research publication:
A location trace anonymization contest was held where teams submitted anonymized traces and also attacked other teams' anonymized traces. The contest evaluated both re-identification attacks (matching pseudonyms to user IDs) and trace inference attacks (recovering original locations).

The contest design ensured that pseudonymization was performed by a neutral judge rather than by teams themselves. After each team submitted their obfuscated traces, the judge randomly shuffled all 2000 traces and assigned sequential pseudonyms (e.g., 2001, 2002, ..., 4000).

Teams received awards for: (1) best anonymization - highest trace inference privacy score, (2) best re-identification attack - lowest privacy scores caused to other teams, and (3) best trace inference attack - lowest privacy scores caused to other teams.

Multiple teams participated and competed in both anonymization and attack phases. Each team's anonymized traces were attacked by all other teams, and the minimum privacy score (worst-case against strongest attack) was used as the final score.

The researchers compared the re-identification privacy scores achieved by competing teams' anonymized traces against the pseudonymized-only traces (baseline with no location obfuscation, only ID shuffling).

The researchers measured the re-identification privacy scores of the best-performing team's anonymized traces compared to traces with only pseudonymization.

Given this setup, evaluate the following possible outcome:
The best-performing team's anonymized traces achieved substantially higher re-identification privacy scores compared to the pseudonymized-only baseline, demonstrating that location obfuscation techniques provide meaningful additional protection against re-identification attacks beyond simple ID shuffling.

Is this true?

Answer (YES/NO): YES